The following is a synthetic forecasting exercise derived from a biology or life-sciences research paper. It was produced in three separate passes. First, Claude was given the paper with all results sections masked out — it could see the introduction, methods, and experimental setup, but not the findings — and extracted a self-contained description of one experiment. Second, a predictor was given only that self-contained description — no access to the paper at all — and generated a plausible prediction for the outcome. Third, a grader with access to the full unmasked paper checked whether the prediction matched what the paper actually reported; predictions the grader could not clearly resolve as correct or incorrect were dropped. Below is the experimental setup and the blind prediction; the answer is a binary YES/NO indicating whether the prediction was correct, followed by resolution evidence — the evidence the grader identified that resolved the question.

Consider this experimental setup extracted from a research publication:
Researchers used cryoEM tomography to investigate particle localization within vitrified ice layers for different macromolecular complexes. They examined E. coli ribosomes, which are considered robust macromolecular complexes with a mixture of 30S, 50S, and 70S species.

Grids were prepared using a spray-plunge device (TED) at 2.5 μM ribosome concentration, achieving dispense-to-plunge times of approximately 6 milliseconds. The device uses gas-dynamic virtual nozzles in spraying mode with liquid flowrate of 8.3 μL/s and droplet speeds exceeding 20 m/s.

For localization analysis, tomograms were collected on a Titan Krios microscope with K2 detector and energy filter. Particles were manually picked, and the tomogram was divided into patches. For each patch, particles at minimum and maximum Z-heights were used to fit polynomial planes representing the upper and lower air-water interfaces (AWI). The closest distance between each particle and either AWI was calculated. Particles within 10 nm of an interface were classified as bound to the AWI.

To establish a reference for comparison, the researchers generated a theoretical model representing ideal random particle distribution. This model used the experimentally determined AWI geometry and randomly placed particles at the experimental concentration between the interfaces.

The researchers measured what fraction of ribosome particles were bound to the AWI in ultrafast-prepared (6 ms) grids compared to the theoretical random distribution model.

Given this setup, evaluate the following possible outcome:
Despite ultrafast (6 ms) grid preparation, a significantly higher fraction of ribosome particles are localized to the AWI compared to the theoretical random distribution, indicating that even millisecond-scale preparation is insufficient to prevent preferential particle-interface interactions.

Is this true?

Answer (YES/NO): YES